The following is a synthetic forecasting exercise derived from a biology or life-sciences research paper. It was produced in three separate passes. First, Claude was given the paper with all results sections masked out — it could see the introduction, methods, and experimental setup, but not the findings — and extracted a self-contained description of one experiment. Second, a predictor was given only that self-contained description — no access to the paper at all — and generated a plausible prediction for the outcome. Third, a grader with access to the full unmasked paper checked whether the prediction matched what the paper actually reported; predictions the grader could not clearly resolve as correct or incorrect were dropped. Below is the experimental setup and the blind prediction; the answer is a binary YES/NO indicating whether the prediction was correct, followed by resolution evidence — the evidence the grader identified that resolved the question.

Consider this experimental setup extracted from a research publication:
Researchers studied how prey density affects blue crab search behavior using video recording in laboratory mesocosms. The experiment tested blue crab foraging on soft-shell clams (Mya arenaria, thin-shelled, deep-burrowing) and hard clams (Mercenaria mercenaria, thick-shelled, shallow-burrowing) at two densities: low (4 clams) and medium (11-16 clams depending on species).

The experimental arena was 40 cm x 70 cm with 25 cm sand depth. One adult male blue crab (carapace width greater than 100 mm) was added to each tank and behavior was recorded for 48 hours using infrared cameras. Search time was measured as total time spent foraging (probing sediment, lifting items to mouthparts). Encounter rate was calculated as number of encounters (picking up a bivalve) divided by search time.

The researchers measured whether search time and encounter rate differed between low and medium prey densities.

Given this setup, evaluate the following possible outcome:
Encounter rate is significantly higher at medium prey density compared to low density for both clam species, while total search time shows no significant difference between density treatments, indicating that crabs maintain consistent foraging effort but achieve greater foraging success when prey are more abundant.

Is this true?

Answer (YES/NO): NO